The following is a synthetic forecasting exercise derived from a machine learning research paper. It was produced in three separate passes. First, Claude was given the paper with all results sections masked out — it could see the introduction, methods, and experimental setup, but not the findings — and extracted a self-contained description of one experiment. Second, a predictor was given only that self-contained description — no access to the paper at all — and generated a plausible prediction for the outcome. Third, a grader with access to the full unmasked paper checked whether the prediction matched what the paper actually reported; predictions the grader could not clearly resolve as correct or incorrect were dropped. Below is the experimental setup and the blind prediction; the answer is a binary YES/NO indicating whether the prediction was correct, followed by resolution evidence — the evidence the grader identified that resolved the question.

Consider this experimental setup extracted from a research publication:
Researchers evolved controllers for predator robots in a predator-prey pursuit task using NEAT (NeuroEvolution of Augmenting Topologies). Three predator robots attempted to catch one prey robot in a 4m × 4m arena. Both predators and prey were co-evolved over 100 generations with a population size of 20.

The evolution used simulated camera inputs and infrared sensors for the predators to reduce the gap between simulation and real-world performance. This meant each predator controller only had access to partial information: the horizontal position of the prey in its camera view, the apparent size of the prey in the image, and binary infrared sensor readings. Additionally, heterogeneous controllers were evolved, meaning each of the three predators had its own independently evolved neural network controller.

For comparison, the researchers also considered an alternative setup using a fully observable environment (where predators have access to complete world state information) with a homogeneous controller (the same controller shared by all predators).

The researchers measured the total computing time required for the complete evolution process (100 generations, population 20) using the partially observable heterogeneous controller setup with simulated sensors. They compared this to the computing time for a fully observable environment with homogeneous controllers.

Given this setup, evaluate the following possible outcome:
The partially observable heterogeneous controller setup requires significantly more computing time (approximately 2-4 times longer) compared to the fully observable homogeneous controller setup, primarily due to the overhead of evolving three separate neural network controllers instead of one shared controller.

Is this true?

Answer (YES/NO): NO